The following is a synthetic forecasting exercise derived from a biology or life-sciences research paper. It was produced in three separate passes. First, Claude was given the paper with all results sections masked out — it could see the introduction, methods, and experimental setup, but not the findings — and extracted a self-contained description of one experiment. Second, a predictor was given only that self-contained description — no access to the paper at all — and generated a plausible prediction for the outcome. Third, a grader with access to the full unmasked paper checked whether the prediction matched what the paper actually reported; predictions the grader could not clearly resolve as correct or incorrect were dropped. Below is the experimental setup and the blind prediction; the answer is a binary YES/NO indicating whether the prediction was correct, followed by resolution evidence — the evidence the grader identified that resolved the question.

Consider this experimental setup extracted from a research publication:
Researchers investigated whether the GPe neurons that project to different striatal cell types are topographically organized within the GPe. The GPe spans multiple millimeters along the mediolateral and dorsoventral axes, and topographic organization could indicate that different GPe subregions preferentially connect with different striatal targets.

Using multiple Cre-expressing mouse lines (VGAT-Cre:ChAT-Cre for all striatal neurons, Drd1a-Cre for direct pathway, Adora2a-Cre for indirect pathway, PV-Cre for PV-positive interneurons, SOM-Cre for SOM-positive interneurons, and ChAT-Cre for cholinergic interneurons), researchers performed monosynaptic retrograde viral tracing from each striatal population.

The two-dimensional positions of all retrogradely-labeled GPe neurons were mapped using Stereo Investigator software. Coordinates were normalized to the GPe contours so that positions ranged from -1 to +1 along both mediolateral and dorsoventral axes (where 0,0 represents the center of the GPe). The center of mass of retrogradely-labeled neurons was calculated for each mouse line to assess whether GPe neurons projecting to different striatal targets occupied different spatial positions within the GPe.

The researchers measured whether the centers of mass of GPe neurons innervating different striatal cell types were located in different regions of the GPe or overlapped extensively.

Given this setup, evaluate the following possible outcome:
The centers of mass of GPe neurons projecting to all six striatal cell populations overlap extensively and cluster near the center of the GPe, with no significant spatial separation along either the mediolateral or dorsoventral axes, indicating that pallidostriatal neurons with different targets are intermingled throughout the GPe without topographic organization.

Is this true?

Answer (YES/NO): YES